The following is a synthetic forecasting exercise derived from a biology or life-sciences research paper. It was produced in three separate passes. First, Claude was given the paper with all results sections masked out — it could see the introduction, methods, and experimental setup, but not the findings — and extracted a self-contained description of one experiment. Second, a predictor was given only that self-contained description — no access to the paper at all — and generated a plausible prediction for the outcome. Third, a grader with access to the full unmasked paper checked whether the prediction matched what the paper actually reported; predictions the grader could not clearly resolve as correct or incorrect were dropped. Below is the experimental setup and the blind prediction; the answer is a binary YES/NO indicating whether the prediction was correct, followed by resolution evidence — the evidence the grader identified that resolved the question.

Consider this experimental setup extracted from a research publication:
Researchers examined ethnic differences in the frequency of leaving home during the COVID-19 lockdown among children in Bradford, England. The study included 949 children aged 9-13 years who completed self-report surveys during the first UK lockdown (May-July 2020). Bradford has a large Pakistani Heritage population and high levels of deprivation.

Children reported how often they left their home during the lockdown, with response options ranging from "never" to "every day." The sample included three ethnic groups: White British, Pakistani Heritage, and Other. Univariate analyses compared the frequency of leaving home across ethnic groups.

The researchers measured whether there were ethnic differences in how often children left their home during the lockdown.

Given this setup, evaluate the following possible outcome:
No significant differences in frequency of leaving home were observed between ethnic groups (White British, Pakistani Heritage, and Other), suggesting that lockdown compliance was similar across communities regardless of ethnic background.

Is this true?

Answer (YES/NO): NO